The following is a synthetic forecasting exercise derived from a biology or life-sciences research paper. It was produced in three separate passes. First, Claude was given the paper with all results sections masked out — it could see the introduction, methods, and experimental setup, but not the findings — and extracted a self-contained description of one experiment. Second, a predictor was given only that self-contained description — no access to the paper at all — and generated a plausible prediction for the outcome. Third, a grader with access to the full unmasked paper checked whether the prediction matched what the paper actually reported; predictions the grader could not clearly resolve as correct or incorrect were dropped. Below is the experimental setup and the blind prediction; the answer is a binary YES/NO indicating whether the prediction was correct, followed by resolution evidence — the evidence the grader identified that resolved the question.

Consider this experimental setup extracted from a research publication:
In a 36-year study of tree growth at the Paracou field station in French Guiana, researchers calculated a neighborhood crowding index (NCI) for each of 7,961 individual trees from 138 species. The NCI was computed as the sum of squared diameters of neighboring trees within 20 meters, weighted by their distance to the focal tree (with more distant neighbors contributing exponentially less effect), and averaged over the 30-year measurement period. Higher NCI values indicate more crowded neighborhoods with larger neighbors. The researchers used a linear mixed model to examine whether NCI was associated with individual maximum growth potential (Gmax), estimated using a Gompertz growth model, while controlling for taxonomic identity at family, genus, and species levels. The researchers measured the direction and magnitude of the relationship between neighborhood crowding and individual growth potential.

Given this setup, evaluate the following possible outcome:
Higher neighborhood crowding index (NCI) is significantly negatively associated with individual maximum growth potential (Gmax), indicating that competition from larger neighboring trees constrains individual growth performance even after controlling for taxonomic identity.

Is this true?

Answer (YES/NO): YES